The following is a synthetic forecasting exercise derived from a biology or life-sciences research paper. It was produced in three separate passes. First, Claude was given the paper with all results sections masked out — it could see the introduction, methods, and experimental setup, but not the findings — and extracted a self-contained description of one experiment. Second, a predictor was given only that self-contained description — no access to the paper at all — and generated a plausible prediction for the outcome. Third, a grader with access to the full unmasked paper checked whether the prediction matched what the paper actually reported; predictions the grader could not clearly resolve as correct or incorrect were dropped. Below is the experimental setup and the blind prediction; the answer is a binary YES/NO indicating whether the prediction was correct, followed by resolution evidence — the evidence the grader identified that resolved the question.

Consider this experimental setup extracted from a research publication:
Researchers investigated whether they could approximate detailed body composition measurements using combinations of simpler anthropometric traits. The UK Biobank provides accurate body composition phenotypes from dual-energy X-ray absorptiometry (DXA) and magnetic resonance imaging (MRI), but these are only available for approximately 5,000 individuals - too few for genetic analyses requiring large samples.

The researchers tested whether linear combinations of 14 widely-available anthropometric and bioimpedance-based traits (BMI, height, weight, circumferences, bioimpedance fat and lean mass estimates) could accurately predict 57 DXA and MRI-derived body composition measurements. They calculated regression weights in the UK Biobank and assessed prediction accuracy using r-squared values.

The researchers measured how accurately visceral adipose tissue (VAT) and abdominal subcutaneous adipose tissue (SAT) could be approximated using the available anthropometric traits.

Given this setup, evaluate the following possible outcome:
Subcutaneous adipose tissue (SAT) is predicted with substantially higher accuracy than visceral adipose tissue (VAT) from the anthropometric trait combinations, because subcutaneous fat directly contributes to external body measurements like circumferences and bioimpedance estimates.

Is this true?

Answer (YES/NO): YES